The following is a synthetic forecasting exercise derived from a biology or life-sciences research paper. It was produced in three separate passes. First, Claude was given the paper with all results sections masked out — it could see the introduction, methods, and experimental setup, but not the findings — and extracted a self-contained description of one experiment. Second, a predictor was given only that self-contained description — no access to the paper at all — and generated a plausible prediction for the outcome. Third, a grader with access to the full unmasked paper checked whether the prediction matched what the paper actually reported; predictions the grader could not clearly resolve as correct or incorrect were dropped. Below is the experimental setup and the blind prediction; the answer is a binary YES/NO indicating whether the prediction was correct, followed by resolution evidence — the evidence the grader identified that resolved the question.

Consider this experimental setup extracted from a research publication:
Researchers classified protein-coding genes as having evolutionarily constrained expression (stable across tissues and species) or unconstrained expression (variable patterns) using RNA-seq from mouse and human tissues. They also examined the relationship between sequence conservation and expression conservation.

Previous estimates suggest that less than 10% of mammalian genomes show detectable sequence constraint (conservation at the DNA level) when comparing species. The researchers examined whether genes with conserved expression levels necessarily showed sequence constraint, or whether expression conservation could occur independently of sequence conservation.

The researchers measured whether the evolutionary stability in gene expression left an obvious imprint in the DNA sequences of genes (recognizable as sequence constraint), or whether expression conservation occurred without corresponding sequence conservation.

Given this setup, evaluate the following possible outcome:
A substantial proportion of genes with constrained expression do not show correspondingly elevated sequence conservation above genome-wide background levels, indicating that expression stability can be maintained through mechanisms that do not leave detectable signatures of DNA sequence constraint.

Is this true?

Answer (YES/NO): YES